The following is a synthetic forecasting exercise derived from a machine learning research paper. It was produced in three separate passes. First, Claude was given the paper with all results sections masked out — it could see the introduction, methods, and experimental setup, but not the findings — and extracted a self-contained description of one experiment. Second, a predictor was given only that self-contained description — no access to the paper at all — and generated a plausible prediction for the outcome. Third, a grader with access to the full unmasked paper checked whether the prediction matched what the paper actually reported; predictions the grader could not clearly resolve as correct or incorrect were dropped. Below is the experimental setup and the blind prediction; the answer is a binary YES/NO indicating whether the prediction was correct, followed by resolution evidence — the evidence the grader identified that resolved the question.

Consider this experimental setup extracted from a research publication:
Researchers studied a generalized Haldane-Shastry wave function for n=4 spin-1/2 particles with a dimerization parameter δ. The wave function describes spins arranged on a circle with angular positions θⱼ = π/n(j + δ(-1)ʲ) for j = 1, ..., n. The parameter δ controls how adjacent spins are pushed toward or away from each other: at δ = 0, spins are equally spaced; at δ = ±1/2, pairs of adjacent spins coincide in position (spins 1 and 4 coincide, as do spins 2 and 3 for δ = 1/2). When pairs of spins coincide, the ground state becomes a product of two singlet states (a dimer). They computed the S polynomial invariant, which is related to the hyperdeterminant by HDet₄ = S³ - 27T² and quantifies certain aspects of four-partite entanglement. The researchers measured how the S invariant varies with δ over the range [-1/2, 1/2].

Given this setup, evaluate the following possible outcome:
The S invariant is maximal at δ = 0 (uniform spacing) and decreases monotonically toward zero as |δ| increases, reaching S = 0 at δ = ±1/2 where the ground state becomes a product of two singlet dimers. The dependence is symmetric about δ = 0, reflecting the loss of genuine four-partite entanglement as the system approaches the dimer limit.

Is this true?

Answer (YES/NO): YES